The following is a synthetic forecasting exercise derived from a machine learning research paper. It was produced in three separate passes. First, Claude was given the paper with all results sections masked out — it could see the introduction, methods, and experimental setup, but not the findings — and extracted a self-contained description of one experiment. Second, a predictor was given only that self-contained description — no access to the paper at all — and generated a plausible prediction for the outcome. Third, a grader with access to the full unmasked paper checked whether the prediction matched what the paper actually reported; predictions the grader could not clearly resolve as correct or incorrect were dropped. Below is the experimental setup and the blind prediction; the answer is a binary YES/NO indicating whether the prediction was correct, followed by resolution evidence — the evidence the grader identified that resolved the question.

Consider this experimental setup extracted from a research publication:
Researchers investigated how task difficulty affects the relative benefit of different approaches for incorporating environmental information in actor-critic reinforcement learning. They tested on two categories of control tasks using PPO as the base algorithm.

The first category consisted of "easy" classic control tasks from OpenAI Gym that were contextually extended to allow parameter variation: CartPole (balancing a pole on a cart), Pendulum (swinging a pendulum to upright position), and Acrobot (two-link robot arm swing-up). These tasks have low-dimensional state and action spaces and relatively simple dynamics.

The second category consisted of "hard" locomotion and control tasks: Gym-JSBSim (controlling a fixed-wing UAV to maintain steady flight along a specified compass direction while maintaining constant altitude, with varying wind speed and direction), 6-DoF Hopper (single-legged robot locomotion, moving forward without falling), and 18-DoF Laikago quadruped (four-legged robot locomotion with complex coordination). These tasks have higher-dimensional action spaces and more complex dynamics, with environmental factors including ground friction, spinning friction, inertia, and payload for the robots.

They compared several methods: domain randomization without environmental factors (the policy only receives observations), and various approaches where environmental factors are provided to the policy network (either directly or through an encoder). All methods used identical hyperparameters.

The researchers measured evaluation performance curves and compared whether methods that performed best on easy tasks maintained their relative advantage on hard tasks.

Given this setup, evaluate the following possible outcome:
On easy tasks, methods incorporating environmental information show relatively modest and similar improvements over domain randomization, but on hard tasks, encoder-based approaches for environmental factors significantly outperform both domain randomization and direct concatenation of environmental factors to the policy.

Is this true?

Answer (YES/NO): NO